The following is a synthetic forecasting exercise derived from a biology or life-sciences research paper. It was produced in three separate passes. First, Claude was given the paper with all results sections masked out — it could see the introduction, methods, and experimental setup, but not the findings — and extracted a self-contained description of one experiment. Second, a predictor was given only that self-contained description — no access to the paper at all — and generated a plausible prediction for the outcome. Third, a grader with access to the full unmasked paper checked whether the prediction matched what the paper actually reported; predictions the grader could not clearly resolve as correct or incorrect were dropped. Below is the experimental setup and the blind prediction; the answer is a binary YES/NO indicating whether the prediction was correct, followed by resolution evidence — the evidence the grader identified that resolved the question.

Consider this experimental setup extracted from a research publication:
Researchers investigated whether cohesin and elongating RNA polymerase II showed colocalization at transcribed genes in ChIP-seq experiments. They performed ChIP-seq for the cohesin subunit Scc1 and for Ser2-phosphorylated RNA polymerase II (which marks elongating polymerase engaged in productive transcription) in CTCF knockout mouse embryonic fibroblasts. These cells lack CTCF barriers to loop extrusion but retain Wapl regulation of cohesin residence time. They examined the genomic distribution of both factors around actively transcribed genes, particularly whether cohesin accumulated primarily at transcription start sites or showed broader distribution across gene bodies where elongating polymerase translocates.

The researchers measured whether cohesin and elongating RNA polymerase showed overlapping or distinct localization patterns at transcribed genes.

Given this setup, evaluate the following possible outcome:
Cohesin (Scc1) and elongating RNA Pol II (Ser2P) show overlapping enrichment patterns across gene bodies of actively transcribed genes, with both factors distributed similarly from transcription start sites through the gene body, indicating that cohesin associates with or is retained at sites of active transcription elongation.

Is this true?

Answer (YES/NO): NO